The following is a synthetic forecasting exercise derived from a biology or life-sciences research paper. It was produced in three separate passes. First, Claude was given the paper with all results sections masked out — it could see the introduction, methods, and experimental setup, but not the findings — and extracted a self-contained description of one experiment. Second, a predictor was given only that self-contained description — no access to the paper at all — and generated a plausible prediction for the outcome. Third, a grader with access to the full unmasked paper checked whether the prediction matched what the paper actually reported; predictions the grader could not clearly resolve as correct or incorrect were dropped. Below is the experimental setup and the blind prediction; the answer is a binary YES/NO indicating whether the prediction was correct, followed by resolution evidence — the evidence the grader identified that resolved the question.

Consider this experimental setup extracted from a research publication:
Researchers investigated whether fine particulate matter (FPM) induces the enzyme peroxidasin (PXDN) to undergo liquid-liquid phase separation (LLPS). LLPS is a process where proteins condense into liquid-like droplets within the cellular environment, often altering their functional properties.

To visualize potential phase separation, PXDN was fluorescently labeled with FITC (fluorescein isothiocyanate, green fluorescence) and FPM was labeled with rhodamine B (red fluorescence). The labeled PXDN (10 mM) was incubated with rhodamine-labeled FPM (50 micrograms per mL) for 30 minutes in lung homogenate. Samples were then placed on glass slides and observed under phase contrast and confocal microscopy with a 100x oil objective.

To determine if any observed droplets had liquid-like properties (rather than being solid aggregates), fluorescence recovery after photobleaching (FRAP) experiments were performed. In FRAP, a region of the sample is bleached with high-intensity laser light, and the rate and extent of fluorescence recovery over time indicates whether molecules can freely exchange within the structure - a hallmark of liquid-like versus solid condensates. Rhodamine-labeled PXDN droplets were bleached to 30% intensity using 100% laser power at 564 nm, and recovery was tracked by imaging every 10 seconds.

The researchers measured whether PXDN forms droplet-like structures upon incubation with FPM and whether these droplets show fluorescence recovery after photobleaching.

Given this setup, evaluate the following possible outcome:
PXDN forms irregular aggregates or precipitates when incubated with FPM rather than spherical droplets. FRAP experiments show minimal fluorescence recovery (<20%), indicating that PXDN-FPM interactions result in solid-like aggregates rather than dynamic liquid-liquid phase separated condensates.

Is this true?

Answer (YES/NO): NO